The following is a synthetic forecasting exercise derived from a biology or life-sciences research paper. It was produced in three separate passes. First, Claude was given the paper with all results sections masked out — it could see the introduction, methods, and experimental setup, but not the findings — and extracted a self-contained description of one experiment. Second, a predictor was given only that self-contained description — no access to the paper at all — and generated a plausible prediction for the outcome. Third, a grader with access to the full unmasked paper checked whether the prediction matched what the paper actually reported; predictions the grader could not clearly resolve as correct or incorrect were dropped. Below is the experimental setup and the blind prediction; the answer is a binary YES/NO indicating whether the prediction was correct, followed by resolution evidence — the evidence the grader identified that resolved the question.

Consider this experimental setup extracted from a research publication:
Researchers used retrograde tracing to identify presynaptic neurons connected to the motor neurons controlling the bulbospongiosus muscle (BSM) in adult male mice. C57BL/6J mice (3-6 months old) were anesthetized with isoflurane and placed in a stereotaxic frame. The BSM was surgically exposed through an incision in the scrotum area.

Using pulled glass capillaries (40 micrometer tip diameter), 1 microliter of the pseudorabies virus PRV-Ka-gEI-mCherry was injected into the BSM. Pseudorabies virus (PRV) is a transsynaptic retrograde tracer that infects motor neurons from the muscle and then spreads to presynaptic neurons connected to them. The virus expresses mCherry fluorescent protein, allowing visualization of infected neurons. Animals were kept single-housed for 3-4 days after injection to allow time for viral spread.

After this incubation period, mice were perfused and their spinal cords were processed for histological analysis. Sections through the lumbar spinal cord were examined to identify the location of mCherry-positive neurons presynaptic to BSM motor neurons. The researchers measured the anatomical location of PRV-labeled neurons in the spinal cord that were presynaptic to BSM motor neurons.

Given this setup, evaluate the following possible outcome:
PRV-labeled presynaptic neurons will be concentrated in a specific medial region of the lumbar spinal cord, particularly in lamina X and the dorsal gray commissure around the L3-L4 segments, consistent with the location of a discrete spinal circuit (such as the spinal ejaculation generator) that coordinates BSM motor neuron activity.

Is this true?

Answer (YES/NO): NO